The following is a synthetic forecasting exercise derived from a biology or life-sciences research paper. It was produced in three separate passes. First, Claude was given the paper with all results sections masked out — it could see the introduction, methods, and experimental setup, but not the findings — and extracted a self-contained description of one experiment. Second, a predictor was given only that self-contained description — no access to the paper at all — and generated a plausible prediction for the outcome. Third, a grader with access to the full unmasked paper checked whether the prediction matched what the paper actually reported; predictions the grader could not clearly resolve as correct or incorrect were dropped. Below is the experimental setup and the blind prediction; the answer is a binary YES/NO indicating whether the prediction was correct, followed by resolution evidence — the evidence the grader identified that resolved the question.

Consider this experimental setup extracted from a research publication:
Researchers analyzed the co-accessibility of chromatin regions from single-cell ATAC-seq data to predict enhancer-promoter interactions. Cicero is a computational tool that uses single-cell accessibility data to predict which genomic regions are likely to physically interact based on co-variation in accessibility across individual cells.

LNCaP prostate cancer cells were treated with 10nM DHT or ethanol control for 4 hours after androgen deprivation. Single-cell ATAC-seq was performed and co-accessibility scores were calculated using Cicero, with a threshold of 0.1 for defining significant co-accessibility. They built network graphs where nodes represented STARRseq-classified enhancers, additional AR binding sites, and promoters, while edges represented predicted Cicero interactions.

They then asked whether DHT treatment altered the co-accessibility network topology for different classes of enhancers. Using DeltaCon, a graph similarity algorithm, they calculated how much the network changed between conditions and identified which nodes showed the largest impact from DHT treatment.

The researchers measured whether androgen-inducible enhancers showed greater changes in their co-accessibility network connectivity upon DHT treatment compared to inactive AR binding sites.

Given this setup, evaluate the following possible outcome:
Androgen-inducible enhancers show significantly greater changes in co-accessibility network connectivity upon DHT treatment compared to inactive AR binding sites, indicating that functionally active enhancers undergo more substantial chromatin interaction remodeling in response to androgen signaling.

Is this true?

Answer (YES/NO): YES